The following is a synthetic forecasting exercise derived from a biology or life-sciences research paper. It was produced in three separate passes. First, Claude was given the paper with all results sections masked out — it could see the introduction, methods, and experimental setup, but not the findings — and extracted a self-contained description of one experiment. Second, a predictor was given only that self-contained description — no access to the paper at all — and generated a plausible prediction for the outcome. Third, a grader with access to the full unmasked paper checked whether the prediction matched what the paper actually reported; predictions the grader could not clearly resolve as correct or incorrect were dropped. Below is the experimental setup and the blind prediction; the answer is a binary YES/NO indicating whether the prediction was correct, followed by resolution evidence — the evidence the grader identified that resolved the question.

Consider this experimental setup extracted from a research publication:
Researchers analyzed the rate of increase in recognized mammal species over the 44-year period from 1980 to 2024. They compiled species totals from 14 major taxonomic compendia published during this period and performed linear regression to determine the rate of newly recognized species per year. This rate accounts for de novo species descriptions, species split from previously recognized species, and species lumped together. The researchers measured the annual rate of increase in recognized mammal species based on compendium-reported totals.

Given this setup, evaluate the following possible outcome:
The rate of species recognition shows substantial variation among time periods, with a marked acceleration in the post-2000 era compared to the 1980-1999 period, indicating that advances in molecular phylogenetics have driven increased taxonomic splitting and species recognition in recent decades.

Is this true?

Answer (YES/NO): NO